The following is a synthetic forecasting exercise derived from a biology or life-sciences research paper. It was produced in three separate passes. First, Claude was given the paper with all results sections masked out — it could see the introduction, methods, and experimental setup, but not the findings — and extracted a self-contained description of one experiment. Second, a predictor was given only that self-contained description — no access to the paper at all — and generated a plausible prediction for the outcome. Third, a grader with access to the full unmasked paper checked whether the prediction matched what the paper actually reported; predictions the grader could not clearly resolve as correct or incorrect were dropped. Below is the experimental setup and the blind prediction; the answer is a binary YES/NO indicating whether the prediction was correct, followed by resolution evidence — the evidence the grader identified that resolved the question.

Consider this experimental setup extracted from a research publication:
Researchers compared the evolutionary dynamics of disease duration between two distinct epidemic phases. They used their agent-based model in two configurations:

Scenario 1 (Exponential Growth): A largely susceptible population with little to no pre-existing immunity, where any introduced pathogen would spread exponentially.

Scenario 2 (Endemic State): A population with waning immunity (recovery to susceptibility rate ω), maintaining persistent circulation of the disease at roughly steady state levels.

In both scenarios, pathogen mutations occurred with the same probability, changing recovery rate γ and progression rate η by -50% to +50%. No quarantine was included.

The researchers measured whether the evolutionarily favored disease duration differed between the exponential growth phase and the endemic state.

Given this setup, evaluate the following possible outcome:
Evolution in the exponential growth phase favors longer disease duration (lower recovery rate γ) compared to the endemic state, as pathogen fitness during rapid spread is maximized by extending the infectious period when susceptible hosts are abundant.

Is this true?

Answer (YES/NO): NO